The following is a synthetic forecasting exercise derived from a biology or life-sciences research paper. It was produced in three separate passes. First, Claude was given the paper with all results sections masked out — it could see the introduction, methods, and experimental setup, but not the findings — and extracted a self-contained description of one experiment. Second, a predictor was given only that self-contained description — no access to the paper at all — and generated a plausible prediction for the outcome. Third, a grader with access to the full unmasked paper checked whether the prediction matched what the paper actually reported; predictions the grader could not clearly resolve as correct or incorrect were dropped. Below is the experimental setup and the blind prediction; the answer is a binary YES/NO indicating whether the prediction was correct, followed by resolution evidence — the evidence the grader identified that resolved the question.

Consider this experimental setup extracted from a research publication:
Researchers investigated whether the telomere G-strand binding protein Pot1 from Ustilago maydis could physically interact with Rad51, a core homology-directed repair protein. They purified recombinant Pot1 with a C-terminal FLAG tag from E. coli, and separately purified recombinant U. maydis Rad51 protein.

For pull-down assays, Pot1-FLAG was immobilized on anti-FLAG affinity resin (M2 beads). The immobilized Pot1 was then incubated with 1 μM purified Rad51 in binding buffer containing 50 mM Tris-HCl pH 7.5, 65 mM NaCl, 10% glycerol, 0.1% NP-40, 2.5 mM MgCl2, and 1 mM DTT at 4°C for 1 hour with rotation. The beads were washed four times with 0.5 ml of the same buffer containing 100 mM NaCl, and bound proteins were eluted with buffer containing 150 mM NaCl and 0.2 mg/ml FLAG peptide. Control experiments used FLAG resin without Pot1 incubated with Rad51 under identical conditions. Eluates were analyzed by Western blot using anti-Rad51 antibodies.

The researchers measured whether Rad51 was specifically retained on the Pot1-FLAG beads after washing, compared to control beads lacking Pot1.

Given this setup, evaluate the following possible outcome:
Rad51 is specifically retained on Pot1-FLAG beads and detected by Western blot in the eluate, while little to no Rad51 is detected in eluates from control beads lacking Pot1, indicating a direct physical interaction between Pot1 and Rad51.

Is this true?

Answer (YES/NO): YES